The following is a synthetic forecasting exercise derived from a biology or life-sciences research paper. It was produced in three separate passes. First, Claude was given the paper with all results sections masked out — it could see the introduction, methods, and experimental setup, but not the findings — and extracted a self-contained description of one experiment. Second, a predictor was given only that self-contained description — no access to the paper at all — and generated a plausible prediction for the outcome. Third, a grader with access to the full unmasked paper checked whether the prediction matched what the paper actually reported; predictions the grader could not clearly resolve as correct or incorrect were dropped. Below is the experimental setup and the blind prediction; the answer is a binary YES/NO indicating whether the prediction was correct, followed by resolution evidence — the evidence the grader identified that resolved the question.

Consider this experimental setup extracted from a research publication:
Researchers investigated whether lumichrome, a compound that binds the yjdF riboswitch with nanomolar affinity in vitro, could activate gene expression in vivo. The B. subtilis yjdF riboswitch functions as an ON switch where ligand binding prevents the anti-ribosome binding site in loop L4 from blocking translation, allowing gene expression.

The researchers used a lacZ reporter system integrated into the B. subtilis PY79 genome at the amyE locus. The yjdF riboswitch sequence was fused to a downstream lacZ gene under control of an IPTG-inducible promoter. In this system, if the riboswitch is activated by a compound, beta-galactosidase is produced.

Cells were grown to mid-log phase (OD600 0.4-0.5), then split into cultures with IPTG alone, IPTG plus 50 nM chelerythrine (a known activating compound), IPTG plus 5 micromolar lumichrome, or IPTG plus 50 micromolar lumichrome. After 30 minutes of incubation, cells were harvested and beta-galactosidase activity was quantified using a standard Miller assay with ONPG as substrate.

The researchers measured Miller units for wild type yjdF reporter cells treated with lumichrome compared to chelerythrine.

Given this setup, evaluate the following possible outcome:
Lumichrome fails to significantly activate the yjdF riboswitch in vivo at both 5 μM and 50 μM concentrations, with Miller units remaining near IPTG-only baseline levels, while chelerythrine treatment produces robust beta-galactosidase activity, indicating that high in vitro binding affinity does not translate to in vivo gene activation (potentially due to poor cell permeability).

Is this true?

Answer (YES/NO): NO